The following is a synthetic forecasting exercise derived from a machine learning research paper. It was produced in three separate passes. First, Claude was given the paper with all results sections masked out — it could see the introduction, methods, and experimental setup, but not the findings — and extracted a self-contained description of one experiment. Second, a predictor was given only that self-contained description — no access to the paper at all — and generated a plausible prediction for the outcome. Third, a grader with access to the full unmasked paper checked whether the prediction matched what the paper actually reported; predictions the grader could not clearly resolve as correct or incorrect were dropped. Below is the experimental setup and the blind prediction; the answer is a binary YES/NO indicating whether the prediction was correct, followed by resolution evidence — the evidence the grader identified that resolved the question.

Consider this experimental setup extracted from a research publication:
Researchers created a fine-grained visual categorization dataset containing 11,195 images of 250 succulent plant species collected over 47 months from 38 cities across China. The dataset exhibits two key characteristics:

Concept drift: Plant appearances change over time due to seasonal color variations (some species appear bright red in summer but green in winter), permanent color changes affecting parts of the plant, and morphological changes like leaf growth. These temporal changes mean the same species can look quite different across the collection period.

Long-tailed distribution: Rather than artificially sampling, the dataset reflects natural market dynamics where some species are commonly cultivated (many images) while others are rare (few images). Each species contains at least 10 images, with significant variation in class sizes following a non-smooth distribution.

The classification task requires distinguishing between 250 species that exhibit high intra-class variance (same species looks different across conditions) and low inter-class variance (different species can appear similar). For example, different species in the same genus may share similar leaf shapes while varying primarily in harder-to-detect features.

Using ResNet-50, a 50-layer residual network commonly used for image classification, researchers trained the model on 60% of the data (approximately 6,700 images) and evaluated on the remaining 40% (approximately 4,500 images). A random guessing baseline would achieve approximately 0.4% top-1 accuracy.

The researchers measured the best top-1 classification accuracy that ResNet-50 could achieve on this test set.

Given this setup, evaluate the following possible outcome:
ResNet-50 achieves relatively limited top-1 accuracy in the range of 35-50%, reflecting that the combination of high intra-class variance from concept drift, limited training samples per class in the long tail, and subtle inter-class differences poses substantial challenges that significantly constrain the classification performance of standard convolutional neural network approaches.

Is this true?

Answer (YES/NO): NO